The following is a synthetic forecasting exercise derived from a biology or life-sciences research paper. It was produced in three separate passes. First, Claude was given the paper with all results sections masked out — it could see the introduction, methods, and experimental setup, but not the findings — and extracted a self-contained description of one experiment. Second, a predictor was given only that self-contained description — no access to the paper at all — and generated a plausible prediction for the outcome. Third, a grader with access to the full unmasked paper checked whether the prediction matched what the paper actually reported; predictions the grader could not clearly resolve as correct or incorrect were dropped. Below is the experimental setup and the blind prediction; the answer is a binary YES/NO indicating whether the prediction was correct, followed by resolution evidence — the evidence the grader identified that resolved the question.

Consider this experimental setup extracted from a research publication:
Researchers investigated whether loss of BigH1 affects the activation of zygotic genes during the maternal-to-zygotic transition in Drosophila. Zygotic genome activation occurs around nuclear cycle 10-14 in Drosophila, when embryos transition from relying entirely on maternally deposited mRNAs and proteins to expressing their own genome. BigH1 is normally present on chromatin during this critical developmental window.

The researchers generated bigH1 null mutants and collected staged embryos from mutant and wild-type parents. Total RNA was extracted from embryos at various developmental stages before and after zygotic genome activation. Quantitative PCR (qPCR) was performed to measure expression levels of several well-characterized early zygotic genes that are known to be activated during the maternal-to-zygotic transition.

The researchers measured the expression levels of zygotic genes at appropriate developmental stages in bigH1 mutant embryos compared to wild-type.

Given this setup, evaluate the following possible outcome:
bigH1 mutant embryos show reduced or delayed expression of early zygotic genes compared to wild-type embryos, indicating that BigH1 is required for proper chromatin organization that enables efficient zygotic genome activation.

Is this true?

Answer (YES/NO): NO